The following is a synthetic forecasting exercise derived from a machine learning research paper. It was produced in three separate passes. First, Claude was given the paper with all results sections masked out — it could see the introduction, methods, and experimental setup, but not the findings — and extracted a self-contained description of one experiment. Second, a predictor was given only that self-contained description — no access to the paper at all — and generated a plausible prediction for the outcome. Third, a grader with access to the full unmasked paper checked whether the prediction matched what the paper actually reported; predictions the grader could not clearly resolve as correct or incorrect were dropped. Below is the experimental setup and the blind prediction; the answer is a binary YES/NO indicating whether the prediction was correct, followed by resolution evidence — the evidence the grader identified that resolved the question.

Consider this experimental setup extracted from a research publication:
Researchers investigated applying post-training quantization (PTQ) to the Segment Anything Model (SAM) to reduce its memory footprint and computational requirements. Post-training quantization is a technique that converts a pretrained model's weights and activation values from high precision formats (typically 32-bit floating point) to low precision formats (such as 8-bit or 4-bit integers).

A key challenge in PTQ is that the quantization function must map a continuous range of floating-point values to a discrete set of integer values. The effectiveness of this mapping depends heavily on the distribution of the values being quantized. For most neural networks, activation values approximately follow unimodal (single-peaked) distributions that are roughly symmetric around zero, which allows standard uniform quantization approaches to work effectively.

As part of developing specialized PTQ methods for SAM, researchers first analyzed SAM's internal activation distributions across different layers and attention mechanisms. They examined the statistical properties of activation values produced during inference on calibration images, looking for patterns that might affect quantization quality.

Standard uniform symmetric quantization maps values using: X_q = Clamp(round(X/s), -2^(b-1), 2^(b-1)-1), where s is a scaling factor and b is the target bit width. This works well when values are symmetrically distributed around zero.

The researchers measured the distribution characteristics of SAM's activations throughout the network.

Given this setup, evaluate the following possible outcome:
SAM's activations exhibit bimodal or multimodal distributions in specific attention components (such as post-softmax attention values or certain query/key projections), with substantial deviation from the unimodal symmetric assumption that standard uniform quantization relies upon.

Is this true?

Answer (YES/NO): YES